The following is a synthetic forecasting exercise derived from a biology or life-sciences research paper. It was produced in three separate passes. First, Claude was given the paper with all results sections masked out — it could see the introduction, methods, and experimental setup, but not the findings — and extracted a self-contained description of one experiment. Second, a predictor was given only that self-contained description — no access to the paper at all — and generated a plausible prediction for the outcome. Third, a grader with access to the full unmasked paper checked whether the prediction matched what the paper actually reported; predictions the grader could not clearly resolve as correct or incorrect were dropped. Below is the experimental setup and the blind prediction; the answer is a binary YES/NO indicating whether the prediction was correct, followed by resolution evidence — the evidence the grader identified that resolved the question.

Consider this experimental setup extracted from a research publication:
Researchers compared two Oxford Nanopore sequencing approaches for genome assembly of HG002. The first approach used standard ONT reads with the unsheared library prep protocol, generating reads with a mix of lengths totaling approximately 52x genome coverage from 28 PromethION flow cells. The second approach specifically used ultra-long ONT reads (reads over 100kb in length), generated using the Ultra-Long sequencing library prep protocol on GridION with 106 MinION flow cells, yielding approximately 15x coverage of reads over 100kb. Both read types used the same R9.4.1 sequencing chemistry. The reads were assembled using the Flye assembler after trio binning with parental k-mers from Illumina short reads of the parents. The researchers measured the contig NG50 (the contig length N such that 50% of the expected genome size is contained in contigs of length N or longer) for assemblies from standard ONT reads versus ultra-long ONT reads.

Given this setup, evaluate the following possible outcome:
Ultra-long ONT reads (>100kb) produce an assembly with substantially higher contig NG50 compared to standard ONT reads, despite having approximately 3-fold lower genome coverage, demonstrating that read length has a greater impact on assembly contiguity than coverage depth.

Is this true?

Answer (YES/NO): YES